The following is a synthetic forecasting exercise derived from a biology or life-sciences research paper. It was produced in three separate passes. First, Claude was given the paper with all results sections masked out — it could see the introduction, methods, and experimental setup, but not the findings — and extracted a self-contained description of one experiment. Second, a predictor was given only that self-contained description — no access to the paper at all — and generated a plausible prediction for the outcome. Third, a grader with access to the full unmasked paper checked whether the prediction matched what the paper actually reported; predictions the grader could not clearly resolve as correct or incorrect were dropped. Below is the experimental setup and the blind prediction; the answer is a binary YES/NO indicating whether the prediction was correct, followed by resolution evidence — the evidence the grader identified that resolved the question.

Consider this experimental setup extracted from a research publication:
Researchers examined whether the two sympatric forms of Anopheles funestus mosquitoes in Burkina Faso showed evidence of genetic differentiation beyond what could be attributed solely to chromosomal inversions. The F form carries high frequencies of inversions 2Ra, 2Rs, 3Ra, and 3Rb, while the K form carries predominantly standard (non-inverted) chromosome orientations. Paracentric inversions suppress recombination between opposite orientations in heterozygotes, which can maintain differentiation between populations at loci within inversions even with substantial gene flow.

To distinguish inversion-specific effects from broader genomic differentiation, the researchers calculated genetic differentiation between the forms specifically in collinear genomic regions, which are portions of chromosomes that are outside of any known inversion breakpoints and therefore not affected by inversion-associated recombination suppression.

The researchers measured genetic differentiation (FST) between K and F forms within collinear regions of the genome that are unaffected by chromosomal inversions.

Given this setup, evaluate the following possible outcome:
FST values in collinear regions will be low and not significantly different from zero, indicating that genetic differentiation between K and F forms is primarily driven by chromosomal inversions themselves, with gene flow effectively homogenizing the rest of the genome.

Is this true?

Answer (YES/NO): NO